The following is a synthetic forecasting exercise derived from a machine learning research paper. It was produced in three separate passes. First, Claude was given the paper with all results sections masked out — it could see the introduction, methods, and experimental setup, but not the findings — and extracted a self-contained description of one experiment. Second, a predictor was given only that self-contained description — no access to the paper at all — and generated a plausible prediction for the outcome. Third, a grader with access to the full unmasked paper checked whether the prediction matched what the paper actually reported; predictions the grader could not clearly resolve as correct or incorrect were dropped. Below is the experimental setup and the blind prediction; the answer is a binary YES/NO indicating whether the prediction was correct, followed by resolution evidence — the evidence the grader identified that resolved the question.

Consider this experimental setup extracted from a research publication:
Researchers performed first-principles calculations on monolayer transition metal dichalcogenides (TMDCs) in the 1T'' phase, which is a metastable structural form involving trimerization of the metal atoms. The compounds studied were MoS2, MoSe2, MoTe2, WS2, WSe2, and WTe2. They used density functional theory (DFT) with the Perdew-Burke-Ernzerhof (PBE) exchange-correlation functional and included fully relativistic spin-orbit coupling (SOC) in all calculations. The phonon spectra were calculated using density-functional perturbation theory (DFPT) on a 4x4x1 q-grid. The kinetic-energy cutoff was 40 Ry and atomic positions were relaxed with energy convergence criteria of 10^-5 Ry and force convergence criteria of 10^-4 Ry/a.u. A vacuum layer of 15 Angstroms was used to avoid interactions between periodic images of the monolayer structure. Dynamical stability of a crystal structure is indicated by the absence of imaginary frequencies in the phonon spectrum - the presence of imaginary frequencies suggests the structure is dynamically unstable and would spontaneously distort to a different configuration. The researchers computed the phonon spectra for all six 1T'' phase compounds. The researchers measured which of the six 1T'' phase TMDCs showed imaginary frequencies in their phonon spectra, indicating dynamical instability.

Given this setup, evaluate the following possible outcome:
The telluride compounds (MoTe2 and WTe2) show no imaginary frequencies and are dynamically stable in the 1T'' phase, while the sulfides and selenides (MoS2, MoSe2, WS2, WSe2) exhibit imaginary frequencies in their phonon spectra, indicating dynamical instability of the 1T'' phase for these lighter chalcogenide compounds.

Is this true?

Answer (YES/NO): NO